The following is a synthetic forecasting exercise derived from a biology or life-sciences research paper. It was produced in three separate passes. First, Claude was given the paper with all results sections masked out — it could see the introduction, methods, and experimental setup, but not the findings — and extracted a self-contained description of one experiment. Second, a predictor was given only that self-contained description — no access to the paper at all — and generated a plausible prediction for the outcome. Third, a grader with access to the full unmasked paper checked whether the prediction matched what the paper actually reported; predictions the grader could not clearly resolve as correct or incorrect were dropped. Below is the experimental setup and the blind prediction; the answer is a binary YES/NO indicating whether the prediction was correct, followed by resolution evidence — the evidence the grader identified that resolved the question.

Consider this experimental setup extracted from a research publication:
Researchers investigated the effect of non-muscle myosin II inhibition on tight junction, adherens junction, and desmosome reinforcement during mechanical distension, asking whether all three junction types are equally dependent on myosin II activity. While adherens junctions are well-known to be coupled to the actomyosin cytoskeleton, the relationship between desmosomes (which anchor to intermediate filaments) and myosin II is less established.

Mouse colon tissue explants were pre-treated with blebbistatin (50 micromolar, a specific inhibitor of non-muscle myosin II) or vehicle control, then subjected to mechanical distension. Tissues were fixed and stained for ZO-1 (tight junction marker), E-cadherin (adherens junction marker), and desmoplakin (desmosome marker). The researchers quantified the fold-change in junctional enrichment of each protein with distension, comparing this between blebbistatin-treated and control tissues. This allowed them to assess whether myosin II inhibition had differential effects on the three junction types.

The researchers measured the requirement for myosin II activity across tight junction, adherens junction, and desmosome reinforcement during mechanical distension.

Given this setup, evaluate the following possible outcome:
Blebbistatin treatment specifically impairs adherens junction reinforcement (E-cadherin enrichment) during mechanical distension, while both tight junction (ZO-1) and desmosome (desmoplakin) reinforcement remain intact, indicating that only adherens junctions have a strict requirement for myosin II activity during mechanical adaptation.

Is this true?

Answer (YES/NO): NO